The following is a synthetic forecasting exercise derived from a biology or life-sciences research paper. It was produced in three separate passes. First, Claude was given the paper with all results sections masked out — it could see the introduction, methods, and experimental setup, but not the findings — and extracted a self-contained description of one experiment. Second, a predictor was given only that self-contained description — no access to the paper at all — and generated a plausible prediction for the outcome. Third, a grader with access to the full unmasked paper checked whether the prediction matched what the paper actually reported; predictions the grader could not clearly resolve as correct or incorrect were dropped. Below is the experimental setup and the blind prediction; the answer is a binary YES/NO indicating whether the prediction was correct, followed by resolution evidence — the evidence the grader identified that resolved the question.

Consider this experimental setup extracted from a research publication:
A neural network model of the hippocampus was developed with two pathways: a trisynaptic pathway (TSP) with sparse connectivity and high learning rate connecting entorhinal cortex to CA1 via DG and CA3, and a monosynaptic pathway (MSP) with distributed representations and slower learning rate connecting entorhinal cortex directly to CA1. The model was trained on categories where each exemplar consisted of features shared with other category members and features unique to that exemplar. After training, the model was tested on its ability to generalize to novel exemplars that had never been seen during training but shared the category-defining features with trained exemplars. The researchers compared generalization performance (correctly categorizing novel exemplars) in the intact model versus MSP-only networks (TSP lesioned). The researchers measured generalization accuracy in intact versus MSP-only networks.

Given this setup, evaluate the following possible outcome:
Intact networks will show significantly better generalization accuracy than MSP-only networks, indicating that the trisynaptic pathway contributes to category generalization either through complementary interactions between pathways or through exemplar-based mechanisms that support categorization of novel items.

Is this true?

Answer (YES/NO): NO